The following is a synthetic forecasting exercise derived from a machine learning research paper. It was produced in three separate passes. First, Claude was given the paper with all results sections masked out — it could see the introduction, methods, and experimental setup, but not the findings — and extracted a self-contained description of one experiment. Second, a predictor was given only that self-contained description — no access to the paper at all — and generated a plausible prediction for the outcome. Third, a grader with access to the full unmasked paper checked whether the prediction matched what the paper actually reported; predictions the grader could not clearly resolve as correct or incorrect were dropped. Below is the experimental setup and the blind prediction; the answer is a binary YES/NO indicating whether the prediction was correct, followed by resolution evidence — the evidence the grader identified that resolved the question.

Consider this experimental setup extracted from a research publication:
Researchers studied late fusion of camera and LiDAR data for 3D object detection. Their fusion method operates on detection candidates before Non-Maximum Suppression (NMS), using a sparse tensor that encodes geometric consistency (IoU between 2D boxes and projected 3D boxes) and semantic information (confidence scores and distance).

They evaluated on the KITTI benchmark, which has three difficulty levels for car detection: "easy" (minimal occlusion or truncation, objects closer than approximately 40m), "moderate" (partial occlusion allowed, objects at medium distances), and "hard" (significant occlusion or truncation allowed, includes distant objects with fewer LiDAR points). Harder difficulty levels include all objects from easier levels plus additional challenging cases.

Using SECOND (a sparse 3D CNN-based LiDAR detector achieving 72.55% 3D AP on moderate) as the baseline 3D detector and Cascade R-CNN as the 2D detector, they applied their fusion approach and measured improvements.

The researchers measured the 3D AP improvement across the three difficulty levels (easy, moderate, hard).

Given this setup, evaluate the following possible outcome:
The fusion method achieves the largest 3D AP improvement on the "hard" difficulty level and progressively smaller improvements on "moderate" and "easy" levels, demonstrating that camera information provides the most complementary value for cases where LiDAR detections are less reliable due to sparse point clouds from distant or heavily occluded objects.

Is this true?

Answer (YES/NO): YES